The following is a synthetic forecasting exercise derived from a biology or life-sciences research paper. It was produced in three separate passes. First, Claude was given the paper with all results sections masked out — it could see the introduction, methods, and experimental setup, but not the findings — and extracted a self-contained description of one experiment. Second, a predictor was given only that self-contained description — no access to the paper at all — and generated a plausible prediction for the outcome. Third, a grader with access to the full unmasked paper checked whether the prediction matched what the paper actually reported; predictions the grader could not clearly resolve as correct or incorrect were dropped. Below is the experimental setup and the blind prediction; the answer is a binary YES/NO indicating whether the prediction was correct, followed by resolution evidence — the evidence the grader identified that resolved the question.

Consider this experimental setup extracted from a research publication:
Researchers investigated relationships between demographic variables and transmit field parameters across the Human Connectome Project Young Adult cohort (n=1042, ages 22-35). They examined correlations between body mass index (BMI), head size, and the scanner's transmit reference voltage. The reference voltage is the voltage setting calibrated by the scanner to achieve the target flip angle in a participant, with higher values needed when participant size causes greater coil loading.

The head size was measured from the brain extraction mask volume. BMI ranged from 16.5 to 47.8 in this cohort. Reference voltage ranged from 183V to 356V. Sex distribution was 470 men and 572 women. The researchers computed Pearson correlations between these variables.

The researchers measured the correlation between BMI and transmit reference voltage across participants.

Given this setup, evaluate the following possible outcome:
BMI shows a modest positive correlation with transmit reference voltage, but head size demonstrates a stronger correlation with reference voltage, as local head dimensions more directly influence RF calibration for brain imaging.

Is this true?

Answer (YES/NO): NO